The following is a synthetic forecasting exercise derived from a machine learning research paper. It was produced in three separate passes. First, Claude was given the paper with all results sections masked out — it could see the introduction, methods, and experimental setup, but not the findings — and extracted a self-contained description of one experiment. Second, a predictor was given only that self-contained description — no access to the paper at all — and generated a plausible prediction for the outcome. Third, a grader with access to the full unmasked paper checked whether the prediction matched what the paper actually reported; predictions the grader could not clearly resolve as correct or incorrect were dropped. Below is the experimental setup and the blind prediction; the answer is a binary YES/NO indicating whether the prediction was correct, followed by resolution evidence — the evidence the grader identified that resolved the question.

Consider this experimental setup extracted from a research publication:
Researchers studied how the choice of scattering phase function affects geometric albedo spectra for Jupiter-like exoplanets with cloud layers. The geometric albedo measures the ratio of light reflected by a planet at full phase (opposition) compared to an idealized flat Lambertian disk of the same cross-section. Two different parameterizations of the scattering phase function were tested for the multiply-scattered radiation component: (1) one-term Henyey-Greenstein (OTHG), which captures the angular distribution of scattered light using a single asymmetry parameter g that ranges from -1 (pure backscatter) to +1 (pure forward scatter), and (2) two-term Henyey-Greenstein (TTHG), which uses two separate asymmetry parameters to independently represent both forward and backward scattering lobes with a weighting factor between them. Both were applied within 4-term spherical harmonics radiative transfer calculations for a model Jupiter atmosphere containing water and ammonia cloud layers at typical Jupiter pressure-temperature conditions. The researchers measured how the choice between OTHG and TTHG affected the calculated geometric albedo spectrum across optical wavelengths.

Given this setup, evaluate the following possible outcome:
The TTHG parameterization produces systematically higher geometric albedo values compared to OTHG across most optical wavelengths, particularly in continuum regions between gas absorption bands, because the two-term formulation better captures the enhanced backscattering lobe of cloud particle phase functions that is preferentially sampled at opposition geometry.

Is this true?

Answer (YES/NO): YES